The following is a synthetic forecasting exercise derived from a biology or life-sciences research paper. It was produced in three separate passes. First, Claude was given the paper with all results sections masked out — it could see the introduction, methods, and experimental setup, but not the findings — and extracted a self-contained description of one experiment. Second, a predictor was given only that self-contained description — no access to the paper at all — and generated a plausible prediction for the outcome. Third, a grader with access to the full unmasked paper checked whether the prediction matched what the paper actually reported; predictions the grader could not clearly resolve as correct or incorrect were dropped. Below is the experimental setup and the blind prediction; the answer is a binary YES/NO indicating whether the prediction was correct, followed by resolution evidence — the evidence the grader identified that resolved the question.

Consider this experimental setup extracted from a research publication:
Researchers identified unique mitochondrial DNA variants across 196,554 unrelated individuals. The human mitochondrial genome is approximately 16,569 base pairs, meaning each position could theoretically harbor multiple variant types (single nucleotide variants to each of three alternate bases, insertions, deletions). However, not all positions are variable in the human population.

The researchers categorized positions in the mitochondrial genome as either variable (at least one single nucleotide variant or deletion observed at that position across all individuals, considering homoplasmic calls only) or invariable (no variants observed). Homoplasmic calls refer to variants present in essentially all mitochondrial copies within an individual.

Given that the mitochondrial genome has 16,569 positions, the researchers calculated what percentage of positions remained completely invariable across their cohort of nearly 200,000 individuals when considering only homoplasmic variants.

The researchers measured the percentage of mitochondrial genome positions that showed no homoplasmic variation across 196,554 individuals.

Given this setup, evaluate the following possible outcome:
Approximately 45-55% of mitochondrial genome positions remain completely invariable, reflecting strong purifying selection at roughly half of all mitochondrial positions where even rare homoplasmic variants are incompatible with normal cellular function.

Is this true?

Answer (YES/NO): YES